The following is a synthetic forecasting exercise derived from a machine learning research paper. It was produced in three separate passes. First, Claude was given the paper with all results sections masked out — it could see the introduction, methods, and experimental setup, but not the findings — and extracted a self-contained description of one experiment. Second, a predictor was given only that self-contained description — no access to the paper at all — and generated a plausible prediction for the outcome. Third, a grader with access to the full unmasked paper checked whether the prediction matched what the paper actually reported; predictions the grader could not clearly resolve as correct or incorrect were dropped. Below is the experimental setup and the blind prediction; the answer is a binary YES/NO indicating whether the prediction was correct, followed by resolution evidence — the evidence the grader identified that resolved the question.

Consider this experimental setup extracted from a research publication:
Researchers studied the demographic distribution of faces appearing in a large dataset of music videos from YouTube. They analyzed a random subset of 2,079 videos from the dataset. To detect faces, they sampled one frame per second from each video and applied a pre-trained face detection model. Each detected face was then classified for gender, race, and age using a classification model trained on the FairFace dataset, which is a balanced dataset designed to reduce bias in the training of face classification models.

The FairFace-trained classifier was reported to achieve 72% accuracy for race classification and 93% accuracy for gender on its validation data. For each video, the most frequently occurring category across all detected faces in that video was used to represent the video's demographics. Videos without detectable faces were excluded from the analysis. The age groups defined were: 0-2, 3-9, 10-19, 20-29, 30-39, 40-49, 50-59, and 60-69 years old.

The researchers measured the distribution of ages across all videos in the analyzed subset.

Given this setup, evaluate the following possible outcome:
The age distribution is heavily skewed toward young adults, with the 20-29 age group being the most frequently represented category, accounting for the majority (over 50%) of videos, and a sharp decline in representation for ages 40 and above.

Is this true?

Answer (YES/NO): YES